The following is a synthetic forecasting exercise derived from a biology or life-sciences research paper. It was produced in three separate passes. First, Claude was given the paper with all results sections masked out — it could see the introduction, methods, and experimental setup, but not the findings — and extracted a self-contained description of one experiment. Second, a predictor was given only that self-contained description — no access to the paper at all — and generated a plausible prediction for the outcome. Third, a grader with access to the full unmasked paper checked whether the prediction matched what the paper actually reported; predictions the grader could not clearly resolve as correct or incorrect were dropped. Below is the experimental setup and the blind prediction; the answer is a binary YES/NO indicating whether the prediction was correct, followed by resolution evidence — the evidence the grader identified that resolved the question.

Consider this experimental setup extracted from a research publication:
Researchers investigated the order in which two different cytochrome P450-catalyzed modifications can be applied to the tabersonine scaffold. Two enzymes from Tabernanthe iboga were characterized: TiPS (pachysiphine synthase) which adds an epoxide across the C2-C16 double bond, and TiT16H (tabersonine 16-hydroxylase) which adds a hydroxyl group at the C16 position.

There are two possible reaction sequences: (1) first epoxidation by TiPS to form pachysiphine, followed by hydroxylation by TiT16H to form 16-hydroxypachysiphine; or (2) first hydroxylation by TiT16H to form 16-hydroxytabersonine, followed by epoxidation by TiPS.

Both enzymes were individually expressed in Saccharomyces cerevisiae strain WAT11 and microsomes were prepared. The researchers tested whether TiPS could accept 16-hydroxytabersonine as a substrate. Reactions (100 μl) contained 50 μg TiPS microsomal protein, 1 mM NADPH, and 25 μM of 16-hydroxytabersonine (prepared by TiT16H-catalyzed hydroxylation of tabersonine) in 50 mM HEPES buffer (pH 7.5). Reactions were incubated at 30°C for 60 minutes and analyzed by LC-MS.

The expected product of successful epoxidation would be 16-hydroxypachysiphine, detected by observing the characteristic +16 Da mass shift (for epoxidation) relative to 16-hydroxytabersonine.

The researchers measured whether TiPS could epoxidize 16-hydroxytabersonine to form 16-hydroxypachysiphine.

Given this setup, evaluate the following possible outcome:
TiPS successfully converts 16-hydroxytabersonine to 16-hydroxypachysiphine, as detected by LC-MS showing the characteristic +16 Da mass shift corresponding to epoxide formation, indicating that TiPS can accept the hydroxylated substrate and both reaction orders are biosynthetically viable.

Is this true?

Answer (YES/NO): YES